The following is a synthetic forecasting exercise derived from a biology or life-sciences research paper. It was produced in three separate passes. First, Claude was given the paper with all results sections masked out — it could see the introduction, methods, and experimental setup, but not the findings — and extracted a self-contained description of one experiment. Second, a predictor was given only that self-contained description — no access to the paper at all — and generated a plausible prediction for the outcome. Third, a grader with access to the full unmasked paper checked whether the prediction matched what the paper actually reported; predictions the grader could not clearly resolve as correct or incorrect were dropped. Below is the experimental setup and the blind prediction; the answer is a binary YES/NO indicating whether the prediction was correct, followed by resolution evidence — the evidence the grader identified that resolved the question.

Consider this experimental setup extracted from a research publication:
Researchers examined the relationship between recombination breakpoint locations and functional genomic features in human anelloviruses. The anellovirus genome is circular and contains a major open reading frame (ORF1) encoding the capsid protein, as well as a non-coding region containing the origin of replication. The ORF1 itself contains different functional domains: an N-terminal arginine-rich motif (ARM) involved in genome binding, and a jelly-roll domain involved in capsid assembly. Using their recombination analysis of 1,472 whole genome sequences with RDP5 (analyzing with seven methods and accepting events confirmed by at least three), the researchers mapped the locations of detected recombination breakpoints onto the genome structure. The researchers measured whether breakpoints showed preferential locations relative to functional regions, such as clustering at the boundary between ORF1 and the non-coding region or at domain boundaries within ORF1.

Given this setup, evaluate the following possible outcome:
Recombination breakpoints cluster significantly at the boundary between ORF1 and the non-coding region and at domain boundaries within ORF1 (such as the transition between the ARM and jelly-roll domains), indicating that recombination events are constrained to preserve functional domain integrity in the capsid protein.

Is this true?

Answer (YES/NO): NO